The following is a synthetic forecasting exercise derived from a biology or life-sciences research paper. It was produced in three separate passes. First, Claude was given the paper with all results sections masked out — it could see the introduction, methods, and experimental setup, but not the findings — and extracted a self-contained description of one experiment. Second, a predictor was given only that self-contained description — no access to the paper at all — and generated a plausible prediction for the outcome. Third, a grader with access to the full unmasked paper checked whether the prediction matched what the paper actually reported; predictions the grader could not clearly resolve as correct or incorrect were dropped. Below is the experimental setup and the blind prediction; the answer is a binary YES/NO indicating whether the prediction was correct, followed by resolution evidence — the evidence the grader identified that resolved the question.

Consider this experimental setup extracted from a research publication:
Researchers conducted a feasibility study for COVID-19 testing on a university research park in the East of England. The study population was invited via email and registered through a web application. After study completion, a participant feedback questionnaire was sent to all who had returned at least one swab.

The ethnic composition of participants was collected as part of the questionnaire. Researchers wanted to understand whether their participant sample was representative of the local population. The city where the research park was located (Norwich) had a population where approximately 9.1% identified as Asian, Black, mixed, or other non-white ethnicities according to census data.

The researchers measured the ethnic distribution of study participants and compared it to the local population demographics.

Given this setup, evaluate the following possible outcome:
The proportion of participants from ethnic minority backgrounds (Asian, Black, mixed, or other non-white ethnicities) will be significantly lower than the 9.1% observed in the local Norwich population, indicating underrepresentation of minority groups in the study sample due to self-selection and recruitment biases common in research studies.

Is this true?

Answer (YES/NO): NO